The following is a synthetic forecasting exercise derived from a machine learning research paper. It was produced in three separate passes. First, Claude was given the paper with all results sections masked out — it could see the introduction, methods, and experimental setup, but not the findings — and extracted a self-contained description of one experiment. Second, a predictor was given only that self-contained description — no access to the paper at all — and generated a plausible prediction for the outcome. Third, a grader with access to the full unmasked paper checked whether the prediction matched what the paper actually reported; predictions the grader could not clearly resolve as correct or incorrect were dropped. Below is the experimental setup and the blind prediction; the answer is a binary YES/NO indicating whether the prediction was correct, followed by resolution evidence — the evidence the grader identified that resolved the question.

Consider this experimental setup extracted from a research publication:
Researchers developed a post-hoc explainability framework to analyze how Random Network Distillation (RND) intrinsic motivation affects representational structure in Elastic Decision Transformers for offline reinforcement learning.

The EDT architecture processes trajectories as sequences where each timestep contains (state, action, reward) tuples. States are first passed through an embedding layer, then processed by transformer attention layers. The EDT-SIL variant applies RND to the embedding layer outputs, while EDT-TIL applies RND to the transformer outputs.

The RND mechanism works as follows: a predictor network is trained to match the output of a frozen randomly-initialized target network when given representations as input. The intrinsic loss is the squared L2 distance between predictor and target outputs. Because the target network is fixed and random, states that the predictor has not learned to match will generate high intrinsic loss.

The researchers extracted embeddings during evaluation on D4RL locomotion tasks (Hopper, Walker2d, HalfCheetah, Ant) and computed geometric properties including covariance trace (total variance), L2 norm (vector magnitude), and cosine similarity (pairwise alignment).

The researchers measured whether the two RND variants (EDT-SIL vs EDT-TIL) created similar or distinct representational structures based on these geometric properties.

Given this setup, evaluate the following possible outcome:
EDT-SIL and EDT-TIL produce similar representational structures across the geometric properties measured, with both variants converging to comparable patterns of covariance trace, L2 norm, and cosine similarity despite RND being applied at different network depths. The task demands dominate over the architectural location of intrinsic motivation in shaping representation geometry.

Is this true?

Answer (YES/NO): NO